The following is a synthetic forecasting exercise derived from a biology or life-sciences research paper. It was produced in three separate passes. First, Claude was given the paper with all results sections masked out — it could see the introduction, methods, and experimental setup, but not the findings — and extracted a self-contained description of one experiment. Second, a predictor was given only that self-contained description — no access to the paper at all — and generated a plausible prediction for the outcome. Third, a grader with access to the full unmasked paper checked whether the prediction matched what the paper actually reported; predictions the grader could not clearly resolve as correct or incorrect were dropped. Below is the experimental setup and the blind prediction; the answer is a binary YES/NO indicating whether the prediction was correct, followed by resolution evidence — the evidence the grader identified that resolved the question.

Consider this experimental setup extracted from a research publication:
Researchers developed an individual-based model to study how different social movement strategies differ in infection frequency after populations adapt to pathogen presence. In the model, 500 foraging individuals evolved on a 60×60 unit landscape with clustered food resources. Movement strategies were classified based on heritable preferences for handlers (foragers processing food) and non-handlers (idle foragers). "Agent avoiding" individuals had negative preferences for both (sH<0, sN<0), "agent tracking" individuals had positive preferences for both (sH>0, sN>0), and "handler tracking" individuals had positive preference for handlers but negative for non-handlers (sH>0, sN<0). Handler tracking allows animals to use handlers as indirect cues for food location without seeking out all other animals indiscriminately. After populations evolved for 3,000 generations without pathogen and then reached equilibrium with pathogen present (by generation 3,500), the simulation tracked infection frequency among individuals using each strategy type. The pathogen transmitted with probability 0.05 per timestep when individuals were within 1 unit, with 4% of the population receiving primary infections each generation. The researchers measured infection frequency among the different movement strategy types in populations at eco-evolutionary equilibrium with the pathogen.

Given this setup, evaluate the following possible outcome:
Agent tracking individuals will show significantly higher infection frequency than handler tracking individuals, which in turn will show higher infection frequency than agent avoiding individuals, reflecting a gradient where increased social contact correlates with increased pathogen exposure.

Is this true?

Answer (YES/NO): NO